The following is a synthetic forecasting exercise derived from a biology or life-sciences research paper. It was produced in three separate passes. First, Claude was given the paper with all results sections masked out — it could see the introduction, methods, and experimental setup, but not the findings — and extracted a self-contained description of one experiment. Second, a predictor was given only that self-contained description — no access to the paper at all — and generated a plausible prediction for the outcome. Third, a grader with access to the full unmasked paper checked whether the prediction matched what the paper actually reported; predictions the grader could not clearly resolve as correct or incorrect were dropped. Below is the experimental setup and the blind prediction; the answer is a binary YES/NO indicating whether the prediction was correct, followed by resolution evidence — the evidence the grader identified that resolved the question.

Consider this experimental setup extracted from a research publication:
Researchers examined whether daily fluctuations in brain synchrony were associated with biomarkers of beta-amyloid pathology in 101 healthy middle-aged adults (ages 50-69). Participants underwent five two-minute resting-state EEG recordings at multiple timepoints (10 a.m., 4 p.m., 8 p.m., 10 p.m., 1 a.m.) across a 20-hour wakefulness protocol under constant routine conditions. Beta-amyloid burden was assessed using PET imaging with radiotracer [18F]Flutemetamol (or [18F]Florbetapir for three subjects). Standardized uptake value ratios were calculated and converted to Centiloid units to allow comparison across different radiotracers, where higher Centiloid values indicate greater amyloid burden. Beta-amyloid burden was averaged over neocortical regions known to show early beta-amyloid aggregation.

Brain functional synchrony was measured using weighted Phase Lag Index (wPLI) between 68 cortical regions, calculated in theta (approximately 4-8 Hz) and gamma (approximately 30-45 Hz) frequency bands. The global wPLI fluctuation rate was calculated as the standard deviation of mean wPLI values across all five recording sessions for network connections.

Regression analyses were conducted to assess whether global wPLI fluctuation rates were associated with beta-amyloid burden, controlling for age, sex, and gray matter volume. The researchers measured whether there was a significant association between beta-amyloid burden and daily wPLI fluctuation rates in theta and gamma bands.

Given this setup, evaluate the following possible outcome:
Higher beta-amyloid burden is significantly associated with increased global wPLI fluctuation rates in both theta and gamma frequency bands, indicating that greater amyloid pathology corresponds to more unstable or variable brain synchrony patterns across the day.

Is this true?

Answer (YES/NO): NO